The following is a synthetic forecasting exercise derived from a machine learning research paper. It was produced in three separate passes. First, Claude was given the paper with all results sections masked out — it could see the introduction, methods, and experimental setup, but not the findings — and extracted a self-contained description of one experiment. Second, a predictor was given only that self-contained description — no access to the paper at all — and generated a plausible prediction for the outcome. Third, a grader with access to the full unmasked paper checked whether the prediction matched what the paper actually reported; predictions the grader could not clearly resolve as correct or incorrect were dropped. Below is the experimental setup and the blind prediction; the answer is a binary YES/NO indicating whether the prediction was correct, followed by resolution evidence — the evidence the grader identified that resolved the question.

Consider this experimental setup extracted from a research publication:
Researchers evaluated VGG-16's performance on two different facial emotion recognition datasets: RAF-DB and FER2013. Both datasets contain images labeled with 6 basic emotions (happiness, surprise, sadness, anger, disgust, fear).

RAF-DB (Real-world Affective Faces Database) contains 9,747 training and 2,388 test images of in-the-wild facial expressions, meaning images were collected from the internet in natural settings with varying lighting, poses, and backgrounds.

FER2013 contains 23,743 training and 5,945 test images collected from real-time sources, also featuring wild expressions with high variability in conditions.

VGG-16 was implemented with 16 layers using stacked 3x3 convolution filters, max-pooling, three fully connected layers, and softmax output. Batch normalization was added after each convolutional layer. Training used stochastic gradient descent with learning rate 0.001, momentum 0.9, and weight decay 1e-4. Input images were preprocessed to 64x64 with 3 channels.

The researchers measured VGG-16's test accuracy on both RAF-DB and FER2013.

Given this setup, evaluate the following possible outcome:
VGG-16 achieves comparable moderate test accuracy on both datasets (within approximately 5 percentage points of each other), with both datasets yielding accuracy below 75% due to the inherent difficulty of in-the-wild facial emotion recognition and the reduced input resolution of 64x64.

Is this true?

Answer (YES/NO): NO